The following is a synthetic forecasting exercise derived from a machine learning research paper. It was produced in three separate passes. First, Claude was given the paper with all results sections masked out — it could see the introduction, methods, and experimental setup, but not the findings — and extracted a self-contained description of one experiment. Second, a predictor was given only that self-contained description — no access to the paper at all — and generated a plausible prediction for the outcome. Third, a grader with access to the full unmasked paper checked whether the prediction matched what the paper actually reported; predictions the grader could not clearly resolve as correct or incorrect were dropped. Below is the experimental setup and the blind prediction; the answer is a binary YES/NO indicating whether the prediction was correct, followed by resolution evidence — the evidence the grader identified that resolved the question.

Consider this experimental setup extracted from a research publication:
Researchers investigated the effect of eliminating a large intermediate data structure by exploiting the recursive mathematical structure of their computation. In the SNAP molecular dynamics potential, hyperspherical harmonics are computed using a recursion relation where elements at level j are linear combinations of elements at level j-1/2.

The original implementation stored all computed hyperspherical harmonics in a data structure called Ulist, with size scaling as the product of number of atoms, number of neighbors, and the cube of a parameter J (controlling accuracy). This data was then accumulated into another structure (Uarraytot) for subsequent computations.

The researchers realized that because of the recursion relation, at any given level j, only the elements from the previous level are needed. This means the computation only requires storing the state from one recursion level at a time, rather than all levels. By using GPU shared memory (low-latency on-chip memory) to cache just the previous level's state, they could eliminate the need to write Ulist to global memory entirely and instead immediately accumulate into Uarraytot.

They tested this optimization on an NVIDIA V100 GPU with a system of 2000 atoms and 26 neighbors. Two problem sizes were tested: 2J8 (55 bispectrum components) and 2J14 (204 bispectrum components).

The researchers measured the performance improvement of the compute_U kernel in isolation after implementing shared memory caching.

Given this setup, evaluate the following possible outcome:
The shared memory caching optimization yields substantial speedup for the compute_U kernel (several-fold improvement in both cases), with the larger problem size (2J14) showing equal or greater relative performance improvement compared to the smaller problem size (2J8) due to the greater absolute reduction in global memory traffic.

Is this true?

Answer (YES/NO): NO